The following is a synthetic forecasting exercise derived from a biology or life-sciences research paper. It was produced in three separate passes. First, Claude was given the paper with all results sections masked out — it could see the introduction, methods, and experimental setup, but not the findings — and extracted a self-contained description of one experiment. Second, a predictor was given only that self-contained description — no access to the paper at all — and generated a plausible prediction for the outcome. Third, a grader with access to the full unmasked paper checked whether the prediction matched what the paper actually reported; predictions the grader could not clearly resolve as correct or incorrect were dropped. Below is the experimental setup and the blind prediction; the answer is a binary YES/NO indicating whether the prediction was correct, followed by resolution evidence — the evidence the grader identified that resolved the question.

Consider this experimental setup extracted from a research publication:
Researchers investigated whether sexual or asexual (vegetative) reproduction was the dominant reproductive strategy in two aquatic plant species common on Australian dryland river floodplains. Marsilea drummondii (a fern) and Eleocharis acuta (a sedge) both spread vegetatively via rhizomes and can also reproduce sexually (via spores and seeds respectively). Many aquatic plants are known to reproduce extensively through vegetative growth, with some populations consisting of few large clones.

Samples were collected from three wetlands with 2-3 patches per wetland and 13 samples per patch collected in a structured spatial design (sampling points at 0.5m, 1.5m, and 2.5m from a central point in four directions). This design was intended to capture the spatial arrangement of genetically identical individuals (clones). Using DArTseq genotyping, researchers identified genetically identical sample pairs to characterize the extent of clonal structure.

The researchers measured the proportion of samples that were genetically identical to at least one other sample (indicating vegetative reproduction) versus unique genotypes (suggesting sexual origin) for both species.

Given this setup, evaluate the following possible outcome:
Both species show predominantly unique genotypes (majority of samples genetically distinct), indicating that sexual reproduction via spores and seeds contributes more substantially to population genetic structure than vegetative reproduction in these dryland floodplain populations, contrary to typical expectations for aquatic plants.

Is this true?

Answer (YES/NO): YES